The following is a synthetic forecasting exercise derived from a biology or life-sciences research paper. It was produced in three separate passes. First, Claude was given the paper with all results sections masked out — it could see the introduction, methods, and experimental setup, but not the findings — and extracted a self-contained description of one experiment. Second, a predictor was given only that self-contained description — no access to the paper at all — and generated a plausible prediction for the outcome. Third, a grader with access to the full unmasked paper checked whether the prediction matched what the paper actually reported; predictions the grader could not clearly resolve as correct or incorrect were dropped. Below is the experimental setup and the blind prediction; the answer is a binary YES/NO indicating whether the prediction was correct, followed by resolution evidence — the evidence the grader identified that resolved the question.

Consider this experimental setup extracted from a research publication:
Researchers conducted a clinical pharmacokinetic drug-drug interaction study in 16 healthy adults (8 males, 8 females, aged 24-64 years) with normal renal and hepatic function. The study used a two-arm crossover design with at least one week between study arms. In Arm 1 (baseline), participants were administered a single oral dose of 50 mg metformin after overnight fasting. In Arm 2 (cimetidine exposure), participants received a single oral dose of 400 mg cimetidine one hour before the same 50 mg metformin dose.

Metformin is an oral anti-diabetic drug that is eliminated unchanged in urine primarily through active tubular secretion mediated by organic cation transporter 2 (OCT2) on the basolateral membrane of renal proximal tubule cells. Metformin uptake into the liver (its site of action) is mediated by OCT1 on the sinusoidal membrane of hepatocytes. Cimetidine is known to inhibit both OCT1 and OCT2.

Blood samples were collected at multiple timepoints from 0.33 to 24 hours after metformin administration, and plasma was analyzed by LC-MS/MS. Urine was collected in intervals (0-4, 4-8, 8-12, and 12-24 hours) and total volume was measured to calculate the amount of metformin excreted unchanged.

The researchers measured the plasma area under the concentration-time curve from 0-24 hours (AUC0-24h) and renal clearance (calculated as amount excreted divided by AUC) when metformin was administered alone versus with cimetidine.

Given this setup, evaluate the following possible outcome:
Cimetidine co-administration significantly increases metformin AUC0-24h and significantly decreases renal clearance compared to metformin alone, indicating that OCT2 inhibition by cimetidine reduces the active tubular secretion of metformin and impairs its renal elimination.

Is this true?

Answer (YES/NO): NO